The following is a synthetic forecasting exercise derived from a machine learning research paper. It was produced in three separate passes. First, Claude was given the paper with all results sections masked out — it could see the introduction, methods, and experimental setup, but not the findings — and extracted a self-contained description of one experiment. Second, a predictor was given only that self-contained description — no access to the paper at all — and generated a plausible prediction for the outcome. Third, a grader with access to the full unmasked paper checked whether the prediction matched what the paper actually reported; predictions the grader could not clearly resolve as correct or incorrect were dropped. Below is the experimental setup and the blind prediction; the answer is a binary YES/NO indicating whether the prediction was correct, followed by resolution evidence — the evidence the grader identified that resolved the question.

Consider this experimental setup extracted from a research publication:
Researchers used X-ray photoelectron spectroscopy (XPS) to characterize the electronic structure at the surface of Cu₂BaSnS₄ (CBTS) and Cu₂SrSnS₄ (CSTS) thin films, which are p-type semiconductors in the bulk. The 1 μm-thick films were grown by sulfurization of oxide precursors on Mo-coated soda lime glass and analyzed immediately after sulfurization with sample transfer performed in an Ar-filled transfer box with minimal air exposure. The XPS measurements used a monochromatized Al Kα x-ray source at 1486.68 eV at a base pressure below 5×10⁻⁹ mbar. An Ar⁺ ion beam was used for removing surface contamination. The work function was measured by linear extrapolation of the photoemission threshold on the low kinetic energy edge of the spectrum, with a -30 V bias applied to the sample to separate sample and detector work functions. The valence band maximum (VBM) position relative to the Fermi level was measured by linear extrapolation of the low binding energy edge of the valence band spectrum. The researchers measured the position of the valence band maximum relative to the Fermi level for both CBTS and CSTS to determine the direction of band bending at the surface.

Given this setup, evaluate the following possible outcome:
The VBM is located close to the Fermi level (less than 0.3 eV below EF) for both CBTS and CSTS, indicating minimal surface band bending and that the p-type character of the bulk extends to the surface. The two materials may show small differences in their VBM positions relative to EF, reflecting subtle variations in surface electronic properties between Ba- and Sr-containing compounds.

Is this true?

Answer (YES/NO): NO